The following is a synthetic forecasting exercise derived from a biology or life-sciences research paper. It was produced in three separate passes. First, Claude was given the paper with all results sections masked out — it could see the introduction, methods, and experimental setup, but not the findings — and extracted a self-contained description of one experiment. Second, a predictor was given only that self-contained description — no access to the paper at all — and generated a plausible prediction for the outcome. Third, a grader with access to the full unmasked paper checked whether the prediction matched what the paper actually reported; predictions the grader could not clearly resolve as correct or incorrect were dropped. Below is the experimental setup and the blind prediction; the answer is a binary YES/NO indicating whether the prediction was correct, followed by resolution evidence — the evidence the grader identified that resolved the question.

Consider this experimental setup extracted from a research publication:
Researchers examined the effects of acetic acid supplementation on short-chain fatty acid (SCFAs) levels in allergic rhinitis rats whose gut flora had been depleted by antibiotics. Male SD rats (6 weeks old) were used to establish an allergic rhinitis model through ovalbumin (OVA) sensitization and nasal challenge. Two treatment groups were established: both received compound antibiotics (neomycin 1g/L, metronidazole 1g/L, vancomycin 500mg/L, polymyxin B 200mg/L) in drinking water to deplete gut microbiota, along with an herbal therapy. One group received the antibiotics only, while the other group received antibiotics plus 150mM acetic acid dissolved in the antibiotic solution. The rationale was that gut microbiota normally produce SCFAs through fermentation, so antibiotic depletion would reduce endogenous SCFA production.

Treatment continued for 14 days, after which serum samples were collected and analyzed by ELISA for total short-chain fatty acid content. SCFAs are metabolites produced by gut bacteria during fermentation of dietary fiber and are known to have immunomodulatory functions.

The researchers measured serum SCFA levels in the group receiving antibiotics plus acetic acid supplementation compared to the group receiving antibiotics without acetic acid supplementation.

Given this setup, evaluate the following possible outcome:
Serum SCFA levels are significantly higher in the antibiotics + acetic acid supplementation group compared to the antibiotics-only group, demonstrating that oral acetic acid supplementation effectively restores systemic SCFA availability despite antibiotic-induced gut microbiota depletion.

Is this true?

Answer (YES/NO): NO